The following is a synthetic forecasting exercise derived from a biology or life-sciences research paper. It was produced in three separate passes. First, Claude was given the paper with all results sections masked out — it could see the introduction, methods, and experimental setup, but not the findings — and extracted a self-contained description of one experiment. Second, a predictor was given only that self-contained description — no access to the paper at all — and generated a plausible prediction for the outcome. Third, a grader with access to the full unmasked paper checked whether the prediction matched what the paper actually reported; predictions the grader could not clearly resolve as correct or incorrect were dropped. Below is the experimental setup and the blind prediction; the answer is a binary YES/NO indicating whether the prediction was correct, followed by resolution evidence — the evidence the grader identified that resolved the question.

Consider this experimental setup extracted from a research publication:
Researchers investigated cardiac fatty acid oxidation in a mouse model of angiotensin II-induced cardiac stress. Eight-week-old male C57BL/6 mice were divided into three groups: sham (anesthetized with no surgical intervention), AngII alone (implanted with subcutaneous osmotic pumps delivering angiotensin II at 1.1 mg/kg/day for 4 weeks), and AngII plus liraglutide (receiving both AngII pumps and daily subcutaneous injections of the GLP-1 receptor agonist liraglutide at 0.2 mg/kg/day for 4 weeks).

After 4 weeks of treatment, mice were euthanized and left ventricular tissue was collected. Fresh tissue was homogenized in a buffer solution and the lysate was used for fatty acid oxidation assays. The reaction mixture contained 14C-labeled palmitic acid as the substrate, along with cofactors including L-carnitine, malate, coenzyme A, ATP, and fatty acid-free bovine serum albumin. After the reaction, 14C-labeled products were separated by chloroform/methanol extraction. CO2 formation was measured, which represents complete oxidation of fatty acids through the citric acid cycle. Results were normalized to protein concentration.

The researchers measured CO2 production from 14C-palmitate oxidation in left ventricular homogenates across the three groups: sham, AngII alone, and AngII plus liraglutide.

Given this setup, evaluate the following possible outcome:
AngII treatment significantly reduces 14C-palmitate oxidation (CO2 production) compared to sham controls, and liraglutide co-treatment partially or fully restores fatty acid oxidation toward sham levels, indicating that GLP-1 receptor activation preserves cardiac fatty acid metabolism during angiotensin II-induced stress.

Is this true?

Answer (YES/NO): NO